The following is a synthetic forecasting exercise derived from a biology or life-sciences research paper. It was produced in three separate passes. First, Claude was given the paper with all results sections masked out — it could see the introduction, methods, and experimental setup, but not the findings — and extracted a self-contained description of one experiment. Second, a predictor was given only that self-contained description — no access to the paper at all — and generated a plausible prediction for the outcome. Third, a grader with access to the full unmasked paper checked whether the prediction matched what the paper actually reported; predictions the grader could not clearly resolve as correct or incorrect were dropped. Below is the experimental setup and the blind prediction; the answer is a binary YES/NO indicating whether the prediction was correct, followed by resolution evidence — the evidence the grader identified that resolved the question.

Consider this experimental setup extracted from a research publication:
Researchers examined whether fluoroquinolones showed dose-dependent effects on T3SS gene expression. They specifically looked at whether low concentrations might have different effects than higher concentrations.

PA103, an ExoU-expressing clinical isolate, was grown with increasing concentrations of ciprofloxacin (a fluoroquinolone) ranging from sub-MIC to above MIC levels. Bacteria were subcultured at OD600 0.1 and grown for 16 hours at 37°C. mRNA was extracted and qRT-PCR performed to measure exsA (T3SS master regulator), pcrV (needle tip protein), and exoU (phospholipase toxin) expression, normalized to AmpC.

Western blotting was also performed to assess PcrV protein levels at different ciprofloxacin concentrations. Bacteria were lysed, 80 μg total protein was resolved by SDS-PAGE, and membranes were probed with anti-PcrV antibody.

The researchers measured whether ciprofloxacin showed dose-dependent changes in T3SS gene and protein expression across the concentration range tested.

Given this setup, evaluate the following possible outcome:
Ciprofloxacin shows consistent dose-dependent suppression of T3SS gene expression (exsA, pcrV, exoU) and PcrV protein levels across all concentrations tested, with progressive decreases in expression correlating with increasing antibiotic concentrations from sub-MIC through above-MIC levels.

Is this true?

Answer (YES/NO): NO